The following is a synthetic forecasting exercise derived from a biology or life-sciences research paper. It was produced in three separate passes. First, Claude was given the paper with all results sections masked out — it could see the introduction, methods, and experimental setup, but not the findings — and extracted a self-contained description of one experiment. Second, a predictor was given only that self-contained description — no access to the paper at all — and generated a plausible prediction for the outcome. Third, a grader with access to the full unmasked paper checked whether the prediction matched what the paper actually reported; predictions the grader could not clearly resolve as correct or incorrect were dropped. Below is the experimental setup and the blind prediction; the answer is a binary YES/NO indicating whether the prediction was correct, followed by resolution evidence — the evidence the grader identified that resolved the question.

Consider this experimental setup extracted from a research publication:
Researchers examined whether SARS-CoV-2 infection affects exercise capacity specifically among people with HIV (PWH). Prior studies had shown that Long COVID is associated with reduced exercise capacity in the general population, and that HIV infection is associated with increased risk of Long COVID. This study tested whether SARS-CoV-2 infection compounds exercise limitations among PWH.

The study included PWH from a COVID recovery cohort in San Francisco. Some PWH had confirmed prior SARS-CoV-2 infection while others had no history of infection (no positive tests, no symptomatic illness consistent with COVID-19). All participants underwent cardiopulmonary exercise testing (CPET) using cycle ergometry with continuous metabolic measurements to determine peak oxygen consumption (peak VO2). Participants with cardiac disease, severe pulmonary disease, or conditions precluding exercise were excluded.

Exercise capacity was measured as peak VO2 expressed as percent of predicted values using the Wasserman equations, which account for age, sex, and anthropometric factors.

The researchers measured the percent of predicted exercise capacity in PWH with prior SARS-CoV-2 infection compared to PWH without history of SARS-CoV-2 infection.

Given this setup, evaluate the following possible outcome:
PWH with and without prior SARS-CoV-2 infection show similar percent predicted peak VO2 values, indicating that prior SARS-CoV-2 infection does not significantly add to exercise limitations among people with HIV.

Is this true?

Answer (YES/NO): YES